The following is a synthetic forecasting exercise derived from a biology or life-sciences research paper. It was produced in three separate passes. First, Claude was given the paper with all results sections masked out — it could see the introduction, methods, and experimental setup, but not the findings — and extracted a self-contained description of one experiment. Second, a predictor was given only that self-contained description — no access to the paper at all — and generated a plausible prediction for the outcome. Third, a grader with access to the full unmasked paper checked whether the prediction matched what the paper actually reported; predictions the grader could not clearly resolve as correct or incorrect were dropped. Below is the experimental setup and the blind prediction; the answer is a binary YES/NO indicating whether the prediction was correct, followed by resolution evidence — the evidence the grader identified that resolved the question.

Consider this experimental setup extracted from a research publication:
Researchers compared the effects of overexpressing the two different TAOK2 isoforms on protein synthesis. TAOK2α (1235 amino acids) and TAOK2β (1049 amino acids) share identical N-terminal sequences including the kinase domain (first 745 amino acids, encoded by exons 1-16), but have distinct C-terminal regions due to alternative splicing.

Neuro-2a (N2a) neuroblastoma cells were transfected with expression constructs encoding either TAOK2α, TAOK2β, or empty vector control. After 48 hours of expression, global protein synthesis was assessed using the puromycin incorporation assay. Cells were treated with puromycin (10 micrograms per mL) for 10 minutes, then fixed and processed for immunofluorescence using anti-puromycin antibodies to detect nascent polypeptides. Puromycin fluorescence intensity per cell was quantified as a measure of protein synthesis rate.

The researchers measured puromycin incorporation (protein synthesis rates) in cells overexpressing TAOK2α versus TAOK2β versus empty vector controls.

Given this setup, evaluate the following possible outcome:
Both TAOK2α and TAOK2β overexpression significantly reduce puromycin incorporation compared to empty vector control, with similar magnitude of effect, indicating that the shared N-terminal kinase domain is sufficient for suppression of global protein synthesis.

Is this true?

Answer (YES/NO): NO